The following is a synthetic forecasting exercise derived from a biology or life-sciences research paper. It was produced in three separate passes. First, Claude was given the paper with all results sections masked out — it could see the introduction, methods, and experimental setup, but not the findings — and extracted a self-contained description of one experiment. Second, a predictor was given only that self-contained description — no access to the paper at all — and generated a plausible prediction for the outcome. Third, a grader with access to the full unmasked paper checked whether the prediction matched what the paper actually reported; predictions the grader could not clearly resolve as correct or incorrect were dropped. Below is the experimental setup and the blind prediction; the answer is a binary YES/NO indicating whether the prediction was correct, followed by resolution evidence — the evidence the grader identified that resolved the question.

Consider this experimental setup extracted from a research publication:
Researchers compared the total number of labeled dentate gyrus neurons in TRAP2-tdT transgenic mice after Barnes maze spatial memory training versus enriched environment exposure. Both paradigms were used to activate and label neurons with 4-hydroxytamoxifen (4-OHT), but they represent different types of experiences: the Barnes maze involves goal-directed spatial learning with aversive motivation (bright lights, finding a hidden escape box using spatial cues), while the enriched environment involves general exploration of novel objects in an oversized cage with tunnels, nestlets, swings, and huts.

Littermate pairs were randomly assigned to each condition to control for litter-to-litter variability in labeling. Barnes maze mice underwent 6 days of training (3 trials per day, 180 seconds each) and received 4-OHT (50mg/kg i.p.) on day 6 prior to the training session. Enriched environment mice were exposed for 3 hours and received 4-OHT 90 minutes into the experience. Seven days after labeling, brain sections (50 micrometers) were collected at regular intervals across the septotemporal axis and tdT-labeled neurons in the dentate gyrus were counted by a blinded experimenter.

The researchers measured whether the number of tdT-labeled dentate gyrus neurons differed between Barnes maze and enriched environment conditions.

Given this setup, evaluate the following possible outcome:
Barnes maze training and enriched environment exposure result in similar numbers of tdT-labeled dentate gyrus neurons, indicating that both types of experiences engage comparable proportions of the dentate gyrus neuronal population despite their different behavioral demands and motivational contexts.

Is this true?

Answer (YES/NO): NO